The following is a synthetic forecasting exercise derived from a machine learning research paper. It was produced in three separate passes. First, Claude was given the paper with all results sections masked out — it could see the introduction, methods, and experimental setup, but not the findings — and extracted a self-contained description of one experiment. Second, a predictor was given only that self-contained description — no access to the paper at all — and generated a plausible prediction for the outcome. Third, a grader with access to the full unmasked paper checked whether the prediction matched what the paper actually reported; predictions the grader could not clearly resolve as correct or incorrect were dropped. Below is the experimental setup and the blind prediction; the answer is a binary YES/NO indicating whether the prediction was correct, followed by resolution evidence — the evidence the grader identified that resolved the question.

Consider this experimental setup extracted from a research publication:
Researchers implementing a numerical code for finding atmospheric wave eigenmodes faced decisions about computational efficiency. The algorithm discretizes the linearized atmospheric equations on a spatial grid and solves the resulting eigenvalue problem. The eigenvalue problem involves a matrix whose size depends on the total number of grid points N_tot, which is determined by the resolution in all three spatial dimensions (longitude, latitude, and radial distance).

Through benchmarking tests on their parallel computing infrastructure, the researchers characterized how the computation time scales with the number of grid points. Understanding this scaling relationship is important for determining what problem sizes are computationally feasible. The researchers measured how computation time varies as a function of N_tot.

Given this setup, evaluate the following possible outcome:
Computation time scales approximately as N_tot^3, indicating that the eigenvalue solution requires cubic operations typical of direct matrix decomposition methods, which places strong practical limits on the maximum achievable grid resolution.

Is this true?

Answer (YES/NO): YES